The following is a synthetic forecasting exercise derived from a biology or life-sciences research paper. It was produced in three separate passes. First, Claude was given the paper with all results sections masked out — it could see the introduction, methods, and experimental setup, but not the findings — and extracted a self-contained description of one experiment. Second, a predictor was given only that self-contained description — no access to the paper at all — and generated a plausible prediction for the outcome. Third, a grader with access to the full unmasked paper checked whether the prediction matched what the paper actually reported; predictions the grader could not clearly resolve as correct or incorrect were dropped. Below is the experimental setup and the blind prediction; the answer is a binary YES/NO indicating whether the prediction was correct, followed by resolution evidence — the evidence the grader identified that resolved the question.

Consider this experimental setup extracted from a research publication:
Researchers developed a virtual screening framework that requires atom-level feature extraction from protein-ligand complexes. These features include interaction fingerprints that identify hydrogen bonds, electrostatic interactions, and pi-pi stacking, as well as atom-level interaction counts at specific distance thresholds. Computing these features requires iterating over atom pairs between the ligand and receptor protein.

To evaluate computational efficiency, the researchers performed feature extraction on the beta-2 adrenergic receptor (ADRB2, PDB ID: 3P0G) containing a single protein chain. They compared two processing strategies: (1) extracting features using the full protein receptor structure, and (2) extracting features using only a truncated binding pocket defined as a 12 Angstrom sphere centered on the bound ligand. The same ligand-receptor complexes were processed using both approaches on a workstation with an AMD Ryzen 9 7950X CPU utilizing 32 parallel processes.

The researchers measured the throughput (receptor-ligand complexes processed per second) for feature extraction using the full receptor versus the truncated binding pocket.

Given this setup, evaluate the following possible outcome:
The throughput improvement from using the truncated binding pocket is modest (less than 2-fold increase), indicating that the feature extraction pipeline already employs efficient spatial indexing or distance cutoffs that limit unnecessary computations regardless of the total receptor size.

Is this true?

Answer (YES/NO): YES